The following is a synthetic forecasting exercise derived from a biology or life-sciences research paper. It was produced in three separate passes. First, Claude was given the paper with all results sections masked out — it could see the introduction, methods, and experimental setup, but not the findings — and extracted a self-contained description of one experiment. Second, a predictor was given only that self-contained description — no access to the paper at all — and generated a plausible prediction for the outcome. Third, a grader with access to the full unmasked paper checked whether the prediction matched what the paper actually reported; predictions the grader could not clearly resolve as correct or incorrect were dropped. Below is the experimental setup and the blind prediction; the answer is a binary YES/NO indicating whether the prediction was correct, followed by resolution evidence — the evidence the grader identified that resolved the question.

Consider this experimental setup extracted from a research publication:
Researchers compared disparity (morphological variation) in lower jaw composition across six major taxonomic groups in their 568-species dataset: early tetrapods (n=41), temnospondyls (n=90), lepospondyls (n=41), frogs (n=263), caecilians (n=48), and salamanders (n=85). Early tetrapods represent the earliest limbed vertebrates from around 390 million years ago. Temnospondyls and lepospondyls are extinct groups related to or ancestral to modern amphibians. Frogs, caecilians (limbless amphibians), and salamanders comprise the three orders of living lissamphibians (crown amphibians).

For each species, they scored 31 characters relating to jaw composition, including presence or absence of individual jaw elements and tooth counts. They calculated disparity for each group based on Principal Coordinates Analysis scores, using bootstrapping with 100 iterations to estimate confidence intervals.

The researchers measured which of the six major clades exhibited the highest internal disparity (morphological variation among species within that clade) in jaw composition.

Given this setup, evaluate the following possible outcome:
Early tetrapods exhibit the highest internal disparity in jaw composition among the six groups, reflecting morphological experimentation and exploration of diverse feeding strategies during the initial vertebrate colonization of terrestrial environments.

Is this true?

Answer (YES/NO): YES